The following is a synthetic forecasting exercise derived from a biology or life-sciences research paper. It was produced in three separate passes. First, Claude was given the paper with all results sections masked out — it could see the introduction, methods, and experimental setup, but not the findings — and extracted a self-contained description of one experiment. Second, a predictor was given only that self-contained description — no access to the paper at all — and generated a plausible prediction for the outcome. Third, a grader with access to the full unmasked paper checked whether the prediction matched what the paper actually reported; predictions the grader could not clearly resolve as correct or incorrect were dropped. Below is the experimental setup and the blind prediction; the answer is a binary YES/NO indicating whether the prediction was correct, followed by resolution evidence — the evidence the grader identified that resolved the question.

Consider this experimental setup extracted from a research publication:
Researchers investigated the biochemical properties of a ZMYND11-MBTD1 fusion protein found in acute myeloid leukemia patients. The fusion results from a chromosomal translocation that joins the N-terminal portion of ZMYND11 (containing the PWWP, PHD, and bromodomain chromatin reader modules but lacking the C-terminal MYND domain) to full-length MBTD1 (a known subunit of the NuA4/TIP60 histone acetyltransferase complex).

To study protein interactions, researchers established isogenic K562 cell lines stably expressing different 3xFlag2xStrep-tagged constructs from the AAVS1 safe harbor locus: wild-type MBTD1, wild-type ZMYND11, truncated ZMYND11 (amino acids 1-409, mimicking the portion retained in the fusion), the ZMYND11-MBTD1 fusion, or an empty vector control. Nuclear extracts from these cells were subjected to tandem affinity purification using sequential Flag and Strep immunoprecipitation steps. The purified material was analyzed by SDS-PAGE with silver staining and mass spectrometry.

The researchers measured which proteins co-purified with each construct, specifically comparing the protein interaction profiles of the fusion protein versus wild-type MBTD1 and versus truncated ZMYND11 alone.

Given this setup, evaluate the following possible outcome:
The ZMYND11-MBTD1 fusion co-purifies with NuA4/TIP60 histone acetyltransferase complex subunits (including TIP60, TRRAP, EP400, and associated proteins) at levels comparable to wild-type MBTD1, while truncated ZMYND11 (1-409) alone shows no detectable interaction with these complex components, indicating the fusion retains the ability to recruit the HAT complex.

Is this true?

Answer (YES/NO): YES